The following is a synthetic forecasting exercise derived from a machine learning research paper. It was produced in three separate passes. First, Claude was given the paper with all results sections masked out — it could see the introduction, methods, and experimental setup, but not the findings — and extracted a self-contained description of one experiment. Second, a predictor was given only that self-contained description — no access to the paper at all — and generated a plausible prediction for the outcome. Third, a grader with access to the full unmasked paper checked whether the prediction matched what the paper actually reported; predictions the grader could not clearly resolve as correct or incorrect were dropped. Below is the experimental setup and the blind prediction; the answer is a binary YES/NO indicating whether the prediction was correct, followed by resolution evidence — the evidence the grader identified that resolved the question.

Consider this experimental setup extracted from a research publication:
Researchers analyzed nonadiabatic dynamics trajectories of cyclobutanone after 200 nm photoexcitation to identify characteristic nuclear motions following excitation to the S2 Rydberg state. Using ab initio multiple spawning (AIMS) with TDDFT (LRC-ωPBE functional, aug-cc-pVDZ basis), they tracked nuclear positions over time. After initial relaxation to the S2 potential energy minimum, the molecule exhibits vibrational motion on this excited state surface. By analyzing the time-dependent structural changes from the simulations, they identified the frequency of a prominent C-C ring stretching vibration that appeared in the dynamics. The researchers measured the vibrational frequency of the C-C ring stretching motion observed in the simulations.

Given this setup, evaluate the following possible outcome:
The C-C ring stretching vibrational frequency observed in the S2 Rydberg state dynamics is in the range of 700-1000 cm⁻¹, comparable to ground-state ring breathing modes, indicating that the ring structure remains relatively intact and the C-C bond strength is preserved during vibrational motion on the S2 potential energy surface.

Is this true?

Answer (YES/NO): NO